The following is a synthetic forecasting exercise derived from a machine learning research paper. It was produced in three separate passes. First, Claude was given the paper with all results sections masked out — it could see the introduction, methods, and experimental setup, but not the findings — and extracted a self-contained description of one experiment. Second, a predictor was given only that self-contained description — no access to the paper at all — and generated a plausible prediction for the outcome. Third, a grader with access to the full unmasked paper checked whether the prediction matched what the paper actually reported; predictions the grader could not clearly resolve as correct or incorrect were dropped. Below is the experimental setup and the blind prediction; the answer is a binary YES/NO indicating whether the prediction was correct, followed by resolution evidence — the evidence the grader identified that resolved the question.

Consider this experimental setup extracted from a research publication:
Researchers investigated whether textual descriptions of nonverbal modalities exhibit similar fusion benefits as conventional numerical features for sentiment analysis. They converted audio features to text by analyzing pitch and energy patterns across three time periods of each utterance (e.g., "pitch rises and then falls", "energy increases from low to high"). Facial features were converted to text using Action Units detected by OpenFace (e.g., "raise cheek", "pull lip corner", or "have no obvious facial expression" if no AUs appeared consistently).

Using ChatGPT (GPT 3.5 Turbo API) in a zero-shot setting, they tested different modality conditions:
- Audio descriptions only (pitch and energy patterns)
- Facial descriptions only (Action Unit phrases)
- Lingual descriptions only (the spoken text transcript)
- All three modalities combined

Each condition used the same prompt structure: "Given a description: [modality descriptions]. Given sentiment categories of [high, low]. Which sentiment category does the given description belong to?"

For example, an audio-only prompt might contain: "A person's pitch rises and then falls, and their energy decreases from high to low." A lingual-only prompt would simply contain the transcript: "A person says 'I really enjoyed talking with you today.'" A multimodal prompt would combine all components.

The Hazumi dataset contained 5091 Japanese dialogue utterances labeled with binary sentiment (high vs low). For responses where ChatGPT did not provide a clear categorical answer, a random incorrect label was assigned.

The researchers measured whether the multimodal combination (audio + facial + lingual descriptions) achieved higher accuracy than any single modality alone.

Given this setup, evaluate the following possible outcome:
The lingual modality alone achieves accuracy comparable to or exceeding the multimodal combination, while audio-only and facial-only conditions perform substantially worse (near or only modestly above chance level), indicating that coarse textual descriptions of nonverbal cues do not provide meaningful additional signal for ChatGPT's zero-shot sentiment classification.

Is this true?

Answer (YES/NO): NO